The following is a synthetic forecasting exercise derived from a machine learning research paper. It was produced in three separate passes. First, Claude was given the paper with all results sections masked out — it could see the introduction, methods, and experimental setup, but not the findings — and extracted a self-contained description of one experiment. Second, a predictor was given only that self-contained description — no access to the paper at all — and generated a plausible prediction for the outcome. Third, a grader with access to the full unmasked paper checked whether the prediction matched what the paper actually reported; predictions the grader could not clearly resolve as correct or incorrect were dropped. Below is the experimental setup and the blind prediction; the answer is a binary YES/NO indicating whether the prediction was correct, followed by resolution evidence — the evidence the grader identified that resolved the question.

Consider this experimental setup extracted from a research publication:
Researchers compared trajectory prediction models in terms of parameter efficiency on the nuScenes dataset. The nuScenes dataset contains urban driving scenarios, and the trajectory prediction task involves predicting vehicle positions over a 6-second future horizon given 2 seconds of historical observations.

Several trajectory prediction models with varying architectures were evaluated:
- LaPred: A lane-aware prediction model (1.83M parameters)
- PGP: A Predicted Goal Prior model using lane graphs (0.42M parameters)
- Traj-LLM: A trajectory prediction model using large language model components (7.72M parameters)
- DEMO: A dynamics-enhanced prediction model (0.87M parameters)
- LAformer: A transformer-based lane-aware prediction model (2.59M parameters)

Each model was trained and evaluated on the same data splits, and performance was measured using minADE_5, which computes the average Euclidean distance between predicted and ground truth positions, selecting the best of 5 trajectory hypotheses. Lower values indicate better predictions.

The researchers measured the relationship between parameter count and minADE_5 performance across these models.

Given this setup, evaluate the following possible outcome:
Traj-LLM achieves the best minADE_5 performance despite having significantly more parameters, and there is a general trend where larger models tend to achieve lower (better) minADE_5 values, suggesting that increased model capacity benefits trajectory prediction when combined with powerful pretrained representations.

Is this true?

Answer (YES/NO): NO